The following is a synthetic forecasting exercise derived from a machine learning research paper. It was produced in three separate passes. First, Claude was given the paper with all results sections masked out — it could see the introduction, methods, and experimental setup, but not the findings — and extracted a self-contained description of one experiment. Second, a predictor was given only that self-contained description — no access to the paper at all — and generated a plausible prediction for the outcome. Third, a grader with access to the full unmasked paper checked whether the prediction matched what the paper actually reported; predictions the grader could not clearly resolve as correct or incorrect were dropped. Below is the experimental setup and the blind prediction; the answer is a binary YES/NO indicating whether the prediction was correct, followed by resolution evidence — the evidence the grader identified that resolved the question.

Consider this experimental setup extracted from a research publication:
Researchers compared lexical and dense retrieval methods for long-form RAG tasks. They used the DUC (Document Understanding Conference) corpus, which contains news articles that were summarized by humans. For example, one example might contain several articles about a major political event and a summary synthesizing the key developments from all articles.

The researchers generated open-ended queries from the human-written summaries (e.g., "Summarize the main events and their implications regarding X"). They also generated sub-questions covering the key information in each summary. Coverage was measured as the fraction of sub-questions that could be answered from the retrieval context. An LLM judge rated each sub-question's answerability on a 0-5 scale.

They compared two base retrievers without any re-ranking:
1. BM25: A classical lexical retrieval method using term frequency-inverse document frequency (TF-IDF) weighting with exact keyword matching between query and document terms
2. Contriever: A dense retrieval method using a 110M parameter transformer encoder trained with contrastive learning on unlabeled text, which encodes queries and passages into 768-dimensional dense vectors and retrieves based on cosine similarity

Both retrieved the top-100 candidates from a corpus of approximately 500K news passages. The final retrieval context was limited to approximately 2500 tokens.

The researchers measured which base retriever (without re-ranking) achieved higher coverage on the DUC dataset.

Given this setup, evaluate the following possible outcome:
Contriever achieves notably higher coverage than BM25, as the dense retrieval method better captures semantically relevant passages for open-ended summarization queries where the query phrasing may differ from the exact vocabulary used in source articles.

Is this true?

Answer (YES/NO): YES